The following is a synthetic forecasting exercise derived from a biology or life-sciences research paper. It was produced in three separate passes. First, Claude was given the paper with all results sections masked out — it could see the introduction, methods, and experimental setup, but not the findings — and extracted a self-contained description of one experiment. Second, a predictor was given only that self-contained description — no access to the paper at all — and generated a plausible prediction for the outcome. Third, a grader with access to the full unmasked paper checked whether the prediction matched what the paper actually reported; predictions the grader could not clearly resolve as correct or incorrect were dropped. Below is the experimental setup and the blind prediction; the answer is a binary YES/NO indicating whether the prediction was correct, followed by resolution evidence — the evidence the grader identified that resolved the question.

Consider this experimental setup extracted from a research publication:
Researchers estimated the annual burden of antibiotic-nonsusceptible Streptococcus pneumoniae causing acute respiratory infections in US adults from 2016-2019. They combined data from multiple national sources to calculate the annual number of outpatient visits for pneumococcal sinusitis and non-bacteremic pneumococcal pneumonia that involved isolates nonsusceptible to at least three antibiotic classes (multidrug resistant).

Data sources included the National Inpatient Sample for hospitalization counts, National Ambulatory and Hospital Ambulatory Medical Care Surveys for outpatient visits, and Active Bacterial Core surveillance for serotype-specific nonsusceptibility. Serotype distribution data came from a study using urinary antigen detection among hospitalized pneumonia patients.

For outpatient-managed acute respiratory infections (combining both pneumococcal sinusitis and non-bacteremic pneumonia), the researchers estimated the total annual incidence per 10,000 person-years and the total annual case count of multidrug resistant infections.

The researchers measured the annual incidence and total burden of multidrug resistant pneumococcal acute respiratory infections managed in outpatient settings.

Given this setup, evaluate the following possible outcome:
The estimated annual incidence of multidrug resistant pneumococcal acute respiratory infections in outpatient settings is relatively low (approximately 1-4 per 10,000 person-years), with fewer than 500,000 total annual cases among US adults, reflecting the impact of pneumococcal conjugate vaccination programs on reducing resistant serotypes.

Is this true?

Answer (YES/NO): NO